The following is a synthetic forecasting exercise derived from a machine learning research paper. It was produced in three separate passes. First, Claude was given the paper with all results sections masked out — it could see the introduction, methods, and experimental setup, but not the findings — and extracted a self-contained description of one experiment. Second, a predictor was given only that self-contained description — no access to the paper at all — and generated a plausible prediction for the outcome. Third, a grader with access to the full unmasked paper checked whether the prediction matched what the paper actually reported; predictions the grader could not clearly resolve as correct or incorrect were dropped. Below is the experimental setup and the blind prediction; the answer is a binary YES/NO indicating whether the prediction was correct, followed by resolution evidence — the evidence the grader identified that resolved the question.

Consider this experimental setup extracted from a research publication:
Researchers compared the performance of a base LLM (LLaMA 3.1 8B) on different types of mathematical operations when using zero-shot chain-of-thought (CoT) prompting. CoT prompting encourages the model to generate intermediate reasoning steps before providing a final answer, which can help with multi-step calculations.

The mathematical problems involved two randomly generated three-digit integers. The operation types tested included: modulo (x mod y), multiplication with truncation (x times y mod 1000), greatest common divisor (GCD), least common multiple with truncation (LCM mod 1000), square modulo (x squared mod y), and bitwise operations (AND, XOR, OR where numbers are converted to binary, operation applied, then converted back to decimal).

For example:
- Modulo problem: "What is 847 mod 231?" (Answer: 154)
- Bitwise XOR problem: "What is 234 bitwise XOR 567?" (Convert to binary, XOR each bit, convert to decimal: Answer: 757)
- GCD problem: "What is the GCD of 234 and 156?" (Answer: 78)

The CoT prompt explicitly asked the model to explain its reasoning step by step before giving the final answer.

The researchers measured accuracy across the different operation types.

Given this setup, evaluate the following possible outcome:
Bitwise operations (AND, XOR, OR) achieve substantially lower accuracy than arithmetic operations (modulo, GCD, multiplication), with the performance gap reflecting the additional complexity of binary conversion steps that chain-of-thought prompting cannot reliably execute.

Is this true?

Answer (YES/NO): YES